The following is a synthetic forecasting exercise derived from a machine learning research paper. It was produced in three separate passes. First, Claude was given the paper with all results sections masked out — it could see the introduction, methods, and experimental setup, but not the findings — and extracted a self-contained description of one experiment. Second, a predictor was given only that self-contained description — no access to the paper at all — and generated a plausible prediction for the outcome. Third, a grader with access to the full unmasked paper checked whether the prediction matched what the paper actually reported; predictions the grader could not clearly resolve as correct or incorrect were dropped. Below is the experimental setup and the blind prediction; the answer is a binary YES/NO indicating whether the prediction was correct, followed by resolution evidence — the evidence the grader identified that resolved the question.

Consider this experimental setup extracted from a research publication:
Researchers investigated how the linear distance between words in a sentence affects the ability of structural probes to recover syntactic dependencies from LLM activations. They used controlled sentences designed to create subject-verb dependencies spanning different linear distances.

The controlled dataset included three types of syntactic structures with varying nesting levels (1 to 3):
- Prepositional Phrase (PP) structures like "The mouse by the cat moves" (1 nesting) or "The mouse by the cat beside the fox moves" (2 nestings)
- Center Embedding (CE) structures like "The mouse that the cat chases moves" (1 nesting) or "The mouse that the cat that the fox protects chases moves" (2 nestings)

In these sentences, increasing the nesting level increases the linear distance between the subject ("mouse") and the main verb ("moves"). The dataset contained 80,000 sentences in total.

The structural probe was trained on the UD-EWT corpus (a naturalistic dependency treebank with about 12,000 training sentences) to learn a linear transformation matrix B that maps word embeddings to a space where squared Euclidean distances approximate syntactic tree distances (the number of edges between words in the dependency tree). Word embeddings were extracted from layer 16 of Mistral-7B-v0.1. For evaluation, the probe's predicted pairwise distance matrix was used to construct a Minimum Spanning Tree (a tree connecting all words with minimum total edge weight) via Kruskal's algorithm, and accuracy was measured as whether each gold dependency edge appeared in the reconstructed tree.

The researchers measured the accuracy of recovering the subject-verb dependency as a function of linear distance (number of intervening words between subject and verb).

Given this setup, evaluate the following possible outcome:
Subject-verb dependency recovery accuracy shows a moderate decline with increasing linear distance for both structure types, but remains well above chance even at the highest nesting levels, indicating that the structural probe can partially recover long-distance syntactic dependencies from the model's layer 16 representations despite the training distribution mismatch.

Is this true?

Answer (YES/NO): NO